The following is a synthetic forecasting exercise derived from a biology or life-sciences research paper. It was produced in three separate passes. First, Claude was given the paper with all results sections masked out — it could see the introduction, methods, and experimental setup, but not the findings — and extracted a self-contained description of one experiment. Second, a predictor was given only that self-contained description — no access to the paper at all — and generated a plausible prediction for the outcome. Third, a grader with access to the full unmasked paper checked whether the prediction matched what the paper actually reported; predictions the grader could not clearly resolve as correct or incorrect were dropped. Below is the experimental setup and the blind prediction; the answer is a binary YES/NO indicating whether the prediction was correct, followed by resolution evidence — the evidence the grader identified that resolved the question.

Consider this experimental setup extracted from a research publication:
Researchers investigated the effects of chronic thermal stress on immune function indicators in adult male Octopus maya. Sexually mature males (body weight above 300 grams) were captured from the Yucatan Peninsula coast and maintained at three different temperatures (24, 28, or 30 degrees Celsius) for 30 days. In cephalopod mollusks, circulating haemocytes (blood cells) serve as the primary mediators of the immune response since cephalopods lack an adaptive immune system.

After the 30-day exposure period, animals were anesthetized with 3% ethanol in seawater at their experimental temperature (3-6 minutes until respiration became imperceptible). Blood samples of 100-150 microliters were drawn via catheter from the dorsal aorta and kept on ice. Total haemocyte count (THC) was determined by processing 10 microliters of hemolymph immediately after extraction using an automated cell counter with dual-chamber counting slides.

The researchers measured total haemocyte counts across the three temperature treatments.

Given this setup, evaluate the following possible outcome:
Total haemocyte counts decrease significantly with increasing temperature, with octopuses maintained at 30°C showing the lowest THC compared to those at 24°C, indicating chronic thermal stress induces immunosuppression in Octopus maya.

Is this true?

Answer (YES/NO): NO